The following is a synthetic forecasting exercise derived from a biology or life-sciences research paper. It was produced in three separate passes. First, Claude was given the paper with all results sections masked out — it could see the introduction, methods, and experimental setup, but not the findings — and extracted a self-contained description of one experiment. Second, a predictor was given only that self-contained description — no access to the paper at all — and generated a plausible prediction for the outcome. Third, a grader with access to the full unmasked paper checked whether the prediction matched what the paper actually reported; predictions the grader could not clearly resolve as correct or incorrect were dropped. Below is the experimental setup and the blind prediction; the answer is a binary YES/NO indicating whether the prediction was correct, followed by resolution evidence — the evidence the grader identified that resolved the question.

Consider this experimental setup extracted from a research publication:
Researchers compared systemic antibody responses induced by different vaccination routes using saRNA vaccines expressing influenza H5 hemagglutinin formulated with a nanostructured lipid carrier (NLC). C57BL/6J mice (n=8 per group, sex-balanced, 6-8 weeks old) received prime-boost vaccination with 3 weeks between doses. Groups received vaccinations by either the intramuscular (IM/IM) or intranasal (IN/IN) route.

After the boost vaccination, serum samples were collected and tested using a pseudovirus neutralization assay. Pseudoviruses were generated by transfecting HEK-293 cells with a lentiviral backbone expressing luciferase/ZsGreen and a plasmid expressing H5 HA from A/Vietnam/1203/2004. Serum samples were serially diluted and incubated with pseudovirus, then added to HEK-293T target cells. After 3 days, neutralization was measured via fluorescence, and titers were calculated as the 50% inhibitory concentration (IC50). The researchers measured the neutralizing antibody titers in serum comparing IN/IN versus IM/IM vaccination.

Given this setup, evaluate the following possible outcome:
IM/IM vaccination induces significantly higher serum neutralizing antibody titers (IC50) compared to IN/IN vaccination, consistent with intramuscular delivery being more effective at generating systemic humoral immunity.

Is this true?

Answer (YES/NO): NO